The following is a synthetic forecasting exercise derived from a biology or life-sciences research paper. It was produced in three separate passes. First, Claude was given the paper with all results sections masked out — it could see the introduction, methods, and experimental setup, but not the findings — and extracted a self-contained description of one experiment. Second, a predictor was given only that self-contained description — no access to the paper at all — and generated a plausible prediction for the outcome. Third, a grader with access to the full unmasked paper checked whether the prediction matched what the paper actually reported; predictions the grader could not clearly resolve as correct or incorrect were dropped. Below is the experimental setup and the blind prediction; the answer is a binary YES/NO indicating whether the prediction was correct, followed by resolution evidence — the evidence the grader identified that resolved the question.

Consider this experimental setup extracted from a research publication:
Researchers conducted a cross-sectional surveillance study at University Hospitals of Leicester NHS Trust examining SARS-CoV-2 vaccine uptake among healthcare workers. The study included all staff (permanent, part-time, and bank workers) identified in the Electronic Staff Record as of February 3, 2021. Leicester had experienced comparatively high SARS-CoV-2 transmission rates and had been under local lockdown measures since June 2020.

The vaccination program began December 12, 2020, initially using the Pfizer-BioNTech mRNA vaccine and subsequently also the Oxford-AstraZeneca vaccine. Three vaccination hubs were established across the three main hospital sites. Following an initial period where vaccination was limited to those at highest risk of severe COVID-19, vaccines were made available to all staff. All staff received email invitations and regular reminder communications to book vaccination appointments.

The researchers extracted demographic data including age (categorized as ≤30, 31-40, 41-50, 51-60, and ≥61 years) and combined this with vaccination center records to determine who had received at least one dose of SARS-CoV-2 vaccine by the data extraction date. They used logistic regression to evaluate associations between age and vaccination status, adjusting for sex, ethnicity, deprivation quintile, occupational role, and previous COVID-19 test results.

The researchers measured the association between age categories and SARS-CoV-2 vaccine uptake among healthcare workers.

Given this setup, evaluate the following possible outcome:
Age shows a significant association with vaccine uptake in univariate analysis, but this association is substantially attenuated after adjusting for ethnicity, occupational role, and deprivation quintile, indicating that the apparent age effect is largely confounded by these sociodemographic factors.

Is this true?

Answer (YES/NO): NO